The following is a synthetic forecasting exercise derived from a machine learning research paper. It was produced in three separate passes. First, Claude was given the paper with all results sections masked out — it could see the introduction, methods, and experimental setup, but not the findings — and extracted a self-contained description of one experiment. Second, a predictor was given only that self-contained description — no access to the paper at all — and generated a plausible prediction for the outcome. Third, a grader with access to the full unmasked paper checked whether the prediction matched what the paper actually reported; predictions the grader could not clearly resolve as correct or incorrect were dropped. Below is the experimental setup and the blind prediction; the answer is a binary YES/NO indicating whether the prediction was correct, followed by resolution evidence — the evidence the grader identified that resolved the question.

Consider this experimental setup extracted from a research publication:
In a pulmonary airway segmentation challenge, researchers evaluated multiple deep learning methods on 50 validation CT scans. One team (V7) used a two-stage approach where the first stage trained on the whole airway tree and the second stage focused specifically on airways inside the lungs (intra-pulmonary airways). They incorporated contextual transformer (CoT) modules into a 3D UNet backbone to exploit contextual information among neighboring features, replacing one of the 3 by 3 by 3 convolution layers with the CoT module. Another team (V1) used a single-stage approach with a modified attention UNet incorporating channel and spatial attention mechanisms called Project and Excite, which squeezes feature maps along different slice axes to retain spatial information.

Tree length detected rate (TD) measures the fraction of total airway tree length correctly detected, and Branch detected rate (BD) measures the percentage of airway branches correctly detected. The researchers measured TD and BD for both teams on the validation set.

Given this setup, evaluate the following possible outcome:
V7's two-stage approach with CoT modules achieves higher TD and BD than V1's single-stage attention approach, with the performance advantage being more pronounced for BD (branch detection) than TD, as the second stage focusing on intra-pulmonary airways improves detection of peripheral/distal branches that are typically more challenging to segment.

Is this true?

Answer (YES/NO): YES